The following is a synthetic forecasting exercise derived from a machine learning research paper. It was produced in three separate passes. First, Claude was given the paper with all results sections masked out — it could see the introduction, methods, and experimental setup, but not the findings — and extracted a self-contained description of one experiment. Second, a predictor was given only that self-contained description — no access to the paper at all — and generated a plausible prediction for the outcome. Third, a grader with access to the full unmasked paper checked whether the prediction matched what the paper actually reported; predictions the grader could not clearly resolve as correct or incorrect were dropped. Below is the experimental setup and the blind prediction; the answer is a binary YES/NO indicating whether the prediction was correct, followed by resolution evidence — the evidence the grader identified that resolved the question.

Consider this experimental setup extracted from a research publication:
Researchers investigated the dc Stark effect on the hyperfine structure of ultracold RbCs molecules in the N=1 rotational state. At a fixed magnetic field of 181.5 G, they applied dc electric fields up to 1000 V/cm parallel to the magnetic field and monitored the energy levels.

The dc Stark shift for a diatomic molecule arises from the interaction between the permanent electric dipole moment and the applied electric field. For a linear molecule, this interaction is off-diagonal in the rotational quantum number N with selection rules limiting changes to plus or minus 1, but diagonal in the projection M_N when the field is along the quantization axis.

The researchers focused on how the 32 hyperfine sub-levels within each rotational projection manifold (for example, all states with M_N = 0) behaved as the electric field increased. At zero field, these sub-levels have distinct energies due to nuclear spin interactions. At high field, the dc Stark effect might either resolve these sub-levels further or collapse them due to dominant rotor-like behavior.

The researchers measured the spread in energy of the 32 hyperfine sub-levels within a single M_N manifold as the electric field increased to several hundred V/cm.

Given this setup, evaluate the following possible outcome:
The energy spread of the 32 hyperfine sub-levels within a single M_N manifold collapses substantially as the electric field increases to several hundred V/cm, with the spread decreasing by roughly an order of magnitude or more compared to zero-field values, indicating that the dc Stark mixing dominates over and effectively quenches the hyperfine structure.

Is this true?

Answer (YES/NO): YES